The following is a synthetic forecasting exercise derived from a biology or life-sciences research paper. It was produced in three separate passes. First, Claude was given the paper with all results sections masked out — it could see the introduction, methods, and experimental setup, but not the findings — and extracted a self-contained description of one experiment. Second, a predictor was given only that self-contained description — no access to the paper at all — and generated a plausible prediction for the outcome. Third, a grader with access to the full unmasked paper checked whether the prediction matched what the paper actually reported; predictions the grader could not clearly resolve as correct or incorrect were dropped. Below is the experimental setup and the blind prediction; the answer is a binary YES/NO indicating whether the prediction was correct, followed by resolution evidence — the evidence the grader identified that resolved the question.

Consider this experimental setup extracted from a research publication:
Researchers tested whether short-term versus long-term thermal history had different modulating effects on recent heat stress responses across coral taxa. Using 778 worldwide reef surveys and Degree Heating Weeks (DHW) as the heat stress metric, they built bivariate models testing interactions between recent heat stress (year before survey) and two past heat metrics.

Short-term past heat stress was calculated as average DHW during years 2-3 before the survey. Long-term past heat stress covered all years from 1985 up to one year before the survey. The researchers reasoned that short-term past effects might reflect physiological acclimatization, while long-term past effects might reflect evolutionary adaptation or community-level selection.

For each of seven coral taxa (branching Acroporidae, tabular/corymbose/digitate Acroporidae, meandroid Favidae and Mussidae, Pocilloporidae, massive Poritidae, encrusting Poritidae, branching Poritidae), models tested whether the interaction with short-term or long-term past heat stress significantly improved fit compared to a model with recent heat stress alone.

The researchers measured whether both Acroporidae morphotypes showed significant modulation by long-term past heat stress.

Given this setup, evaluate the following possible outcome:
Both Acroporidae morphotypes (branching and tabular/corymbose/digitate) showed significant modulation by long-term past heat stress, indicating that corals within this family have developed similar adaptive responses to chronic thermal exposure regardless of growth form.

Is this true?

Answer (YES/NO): YES